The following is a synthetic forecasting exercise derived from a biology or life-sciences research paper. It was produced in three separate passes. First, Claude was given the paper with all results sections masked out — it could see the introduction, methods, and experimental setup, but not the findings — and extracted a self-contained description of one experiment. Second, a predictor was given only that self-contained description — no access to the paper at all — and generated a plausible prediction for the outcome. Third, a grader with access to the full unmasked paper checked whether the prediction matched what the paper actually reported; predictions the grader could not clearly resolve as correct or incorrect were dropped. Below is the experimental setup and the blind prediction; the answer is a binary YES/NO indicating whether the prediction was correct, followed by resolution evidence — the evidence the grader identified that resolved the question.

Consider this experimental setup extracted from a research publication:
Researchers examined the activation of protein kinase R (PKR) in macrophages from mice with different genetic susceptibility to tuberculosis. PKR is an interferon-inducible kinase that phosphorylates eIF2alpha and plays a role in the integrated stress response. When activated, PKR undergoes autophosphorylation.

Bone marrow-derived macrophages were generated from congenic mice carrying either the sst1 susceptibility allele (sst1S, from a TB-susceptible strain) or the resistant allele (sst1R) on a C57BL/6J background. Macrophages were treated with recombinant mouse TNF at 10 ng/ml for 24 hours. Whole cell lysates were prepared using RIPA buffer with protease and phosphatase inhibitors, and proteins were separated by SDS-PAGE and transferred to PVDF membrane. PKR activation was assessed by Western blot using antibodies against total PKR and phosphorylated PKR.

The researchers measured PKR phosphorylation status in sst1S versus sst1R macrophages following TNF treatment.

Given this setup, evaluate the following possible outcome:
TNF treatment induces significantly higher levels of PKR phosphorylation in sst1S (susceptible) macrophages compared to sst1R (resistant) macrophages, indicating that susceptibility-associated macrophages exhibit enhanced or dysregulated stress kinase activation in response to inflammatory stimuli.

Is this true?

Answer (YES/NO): YES